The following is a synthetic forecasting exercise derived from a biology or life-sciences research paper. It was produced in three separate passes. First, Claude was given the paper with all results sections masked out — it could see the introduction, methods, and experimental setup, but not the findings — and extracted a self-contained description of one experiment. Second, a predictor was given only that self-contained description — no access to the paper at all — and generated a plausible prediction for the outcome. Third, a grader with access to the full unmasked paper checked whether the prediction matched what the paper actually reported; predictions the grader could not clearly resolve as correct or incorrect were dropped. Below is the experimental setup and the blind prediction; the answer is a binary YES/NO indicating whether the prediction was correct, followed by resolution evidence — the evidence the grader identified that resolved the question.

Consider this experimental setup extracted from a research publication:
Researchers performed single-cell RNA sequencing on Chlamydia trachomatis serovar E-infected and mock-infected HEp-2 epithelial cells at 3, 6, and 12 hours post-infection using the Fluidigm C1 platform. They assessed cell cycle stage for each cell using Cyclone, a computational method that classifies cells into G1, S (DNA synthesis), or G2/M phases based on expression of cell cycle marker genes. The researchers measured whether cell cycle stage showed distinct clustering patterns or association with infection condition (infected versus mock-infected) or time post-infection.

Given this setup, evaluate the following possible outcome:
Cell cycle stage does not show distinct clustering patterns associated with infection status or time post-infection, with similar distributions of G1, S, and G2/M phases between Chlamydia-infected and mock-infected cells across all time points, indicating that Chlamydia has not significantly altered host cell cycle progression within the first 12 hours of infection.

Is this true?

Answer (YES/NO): NO